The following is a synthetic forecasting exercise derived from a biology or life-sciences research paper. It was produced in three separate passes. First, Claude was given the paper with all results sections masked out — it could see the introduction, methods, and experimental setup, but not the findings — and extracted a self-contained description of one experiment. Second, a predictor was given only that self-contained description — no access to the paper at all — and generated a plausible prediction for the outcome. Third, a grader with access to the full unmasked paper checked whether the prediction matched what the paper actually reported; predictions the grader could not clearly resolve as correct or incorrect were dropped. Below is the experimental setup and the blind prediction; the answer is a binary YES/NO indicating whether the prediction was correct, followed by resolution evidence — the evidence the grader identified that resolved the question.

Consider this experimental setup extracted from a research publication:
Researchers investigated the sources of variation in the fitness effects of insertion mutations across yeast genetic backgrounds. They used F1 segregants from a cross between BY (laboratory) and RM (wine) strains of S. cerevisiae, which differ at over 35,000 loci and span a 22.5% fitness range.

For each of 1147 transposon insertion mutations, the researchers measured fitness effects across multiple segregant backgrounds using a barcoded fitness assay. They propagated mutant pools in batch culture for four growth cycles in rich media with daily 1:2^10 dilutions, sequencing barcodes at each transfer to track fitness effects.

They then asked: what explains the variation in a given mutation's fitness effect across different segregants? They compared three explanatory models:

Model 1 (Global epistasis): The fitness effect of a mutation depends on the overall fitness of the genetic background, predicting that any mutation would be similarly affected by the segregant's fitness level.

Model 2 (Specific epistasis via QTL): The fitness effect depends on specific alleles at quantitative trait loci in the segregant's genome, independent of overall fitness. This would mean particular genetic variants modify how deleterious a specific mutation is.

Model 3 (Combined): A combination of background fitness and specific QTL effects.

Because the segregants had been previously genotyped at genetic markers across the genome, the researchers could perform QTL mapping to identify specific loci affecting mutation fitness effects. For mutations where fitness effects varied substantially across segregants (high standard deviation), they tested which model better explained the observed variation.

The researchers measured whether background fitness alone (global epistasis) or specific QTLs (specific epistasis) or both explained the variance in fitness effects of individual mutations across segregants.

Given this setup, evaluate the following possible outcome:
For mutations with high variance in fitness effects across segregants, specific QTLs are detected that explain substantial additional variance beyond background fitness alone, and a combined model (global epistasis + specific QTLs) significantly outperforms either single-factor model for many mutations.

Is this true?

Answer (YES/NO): YES